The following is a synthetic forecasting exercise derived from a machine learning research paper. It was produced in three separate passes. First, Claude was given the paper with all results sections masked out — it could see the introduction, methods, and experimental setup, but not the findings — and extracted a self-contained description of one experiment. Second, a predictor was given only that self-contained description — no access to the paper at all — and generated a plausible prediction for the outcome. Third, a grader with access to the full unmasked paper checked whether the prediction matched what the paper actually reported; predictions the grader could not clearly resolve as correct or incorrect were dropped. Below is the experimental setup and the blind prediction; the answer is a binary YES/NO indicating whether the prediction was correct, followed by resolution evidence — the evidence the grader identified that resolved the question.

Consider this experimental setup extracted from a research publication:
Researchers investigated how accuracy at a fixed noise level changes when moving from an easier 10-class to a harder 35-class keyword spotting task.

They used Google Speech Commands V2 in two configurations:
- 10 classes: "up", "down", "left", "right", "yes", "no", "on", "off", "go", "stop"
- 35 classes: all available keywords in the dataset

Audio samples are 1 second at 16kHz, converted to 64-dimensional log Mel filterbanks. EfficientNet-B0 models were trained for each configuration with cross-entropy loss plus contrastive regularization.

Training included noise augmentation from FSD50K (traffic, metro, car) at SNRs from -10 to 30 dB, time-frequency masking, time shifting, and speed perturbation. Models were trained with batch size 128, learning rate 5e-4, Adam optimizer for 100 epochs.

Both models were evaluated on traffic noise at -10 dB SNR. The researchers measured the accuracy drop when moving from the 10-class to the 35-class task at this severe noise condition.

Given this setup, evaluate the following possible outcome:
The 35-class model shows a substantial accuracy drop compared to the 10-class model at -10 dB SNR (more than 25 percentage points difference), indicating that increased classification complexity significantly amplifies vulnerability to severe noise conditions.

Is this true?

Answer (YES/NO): NO